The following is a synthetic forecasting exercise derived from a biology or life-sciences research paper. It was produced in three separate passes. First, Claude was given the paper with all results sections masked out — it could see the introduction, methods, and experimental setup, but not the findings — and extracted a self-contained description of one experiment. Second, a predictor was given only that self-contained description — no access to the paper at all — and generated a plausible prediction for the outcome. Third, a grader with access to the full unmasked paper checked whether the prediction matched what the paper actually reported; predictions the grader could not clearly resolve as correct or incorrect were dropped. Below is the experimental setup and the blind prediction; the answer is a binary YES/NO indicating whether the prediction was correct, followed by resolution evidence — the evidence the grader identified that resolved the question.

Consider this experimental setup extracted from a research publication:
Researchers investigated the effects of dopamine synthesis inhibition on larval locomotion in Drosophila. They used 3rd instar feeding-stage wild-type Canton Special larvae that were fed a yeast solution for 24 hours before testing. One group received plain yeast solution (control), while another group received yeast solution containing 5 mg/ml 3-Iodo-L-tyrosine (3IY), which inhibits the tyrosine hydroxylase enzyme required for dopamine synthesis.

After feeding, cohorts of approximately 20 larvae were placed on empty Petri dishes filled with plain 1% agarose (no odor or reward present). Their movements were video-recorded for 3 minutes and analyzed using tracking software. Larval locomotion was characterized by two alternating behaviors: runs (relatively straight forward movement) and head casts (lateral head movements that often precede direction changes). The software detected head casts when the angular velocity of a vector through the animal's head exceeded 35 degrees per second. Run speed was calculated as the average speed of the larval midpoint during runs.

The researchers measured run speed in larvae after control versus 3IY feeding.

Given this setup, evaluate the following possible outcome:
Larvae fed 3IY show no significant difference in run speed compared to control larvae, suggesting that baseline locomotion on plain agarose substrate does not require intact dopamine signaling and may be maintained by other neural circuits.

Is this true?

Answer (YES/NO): YES